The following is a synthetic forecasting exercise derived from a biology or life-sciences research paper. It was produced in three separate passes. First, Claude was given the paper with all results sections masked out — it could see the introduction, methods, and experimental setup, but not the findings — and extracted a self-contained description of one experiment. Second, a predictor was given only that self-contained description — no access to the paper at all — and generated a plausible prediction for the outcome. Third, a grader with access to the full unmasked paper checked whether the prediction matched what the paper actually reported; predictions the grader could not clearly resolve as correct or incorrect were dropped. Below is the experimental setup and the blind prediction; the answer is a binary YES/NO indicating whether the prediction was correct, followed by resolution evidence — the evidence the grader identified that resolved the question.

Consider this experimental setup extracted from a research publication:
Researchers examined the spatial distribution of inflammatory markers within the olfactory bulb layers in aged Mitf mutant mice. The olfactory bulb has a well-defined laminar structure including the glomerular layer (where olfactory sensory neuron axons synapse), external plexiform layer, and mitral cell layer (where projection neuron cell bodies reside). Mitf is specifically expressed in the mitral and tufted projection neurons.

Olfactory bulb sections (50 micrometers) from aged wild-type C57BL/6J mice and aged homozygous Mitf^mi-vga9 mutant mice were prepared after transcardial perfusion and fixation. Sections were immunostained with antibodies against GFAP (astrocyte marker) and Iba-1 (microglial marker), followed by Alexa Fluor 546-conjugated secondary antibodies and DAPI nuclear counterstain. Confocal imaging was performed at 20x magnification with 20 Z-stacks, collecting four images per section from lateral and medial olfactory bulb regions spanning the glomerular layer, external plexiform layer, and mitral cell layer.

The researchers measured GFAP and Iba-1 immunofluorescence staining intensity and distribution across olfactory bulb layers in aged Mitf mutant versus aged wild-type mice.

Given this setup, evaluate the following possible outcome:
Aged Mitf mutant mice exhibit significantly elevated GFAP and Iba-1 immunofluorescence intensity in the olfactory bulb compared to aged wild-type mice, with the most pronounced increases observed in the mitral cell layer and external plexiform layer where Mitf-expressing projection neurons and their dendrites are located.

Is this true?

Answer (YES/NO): NO